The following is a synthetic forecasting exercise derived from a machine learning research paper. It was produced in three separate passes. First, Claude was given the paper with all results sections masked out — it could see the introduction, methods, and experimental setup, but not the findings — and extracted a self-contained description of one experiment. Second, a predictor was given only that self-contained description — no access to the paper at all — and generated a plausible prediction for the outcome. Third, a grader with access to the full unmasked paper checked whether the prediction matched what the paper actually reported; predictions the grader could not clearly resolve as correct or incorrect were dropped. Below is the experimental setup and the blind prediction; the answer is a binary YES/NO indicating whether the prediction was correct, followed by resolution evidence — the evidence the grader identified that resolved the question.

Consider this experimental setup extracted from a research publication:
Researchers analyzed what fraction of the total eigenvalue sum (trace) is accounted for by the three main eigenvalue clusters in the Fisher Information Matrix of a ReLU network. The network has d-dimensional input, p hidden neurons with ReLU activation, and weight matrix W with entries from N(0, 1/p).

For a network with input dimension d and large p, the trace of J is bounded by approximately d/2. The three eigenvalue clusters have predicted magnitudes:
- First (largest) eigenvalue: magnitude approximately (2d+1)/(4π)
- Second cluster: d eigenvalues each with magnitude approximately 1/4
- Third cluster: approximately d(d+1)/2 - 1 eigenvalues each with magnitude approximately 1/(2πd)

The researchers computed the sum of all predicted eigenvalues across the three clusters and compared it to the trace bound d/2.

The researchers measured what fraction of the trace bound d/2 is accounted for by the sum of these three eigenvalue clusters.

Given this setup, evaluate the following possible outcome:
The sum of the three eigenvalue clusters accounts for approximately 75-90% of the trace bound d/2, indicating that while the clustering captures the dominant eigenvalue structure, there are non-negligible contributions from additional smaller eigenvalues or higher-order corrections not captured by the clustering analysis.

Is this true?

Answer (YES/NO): NO